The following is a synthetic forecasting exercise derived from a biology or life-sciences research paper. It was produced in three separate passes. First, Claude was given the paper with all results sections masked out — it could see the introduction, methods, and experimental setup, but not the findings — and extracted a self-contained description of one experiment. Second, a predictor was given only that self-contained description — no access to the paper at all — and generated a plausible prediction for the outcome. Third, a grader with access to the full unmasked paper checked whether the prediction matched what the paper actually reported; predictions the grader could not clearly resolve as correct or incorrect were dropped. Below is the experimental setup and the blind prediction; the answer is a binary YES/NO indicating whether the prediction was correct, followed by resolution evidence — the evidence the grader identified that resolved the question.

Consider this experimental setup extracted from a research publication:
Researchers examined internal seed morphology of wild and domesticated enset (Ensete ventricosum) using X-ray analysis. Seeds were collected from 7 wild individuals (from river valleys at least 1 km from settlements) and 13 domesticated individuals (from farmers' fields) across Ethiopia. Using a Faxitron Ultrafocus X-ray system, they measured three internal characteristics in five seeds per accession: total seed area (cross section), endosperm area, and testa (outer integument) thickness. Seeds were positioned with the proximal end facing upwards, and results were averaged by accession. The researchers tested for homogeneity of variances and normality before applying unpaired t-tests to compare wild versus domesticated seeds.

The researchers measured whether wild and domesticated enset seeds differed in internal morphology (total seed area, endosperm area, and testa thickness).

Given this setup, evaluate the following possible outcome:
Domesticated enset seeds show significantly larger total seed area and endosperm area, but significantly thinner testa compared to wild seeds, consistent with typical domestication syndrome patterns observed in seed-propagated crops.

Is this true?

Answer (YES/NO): NO